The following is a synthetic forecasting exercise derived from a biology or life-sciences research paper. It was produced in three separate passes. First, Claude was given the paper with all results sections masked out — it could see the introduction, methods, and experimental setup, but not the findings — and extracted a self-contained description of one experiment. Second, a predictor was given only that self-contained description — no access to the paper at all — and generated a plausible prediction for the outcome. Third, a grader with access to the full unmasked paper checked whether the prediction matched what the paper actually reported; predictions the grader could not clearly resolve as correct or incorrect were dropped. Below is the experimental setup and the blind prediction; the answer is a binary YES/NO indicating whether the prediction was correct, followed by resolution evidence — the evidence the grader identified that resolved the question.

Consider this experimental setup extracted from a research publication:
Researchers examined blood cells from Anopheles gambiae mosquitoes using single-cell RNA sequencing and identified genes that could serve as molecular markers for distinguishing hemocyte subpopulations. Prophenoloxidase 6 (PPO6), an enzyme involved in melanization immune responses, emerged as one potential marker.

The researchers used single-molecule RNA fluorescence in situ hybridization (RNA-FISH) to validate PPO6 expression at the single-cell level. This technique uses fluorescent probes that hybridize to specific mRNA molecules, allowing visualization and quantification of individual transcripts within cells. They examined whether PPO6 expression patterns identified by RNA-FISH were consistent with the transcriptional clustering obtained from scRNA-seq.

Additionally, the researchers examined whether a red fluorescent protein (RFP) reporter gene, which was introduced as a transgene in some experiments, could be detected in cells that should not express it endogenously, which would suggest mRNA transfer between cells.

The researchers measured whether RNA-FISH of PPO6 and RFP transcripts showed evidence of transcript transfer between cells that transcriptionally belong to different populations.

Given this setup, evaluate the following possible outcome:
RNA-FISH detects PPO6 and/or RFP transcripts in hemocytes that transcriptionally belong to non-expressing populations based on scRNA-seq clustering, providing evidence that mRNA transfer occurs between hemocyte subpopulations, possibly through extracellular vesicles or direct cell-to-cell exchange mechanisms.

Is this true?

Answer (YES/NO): YES